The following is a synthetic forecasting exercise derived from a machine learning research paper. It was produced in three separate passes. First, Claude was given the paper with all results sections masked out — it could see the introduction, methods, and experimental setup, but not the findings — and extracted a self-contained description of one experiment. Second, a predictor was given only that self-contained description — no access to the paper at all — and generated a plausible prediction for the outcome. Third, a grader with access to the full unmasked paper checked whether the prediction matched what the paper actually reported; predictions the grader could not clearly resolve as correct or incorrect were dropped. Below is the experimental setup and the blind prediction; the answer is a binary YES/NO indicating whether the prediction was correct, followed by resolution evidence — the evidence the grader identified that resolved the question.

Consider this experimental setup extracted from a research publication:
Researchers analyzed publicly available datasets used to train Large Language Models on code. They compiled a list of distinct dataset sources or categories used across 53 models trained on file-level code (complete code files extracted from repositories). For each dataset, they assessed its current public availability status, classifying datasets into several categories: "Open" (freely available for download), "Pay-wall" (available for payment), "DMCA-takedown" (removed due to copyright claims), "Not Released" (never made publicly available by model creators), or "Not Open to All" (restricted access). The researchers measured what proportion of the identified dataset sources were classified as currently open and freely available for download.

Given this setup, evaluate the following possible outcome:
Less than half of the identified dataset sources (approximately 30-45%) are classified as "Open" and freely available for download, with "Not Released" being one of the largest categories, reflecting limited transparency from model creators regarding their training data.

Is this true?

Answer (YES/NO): YES